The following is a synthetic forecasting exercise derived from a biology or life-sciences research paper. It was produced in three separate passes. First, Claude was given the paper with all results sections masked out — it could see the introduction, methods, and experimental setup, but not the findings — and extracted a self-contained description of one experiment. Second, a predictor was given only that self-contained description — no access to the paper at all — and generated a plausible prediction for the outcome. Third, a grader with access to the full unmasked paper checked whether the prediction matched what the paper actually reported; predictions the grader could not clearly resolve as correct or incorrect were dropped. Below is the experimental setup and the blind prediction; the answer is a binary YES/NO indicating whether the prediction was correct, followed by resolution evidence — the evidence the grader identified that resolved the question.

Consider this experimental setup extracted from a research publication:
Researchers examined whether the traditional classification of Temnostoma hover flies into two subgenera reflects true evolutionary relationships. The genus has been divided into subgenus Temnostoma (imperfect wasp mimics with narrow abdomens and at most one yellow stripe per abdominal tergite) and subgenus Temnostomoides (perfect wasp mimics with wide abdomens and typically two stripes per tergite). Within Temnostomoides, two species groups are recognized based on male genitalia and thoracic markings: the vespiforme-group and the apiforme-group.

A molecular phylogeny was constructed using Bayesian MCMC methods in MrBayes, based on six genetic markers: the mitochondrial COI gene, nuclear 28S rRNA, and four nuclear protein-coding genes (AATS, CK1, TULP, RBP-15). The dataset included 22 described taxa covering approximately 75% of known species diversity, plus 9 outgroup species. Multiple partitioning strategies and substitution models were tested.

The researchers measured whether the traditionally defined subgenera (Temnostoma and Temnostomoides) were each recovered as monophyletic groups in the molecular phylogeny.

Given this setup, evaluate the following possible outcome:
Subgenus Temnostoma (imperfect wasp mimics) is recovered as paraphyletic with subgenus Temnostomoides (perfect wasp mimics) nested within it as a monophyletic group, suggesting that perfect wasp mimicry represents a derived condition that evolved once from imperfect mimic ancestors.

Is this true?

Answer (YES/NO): NO